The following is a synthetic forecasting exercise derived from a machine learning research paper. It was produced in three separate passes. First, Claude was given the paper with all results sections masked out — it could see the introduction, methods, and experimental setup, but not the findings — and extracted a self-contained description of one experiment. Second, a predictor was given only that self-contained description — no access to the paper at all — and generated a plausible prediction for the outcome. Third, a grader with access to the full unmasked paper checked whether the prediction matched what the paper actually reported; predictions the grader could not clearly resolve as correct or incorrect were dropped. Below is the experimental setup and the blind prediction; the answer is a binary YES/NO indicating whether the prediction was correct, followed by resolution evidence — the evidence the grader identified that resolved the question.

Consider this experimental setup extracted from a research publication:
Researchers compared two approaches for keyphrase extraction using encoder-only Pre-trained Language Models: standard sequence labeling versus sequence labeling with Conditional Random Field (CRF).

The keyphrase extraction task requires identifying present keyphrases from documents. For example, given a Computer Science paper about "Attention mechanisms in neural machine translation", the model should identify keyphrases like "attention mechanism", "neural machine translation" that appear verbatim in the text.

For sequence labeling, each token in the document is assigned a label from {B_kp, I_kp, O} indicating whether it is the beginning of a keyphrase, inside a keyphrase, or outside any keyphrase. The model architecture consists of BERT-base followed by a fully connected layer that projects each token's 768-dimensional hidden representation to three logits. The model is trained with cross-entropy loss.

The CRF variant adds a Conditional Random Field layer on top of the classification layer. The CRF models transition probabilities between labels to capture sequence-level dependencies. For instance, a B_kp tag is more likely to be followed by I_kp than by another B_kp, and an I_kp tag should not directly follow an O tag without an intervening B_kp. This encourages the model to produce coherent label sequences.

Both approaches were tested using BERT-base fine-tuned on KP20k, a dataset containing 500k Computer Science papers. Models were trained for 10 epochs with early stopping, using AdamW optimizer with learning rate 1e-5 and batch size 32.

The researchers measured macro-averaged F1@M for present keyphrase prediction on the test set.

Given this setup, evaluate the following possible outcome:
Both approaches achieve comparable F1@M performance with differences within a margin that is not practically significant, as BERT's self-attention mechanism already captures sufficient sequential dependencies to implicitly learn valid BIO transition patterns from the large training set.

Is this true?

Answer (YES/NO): NO